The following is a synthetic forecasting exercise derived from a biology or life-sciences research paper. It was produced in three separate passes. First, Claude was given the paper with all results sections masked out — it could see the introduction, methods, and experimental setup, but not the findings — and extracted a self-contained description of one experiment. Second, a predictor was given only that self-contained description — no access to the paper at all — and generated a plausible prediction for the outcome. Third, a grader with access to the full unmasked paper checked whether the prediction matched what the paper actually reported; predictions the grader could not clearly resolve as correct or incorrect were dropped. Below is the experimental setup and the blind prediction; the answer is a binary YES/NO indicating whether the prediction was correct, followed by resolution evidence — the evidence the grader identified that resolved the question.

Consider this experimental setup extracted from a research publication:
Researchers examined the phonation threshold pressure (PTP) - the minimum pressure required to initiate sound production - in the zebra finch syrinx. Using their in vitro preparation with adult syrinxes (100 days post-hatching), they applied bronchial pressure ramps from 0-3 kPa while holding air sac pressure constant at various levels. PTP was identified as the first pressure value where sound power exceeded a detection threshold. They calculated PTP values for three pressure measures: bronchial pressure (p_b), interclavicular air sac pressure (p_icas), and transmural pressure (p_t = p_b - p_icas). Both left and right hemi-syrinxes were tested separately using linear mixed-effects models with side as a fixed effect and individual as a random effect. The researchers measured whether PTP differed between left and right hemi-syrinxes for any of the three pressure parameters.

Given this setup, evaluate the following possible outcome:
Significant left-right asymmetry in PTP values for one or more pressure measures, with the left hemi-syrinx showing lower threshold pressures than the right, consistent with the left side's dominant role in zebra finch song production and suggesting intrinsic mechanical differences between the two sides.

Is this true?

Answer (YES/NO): NO